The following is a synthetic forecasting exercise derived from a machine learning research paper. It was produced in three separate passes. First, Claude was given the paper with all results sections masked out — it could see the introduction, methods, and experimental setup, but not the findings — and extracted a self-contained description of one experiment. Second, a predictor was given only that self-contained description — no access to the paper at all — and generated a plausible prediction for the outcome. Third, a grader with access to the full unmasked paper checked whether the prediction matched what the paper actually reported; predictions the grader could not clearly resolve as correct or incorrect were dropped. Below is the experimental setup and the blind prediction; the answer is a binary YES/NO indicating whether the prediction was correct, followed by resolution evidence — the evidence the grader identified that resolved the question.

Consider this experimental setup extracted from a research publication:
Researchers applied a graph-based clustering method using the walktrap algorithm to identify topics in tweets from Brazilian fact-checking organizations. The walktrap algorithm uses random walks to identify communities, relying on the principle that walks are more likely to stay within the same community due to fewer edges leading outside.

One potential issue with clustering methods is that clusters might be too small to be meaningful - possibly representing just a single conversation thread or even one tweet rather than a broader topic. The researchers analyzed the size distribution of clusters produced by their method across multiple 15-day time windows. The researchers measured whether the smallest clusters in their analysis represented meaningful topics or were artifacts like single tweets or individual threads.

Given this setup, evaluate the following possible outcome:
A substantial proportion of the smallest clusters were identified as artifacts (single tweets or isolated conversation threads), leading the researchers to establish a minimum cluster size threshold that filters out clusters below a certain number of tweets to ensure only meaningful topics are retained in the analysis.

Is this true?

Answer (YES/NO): NO